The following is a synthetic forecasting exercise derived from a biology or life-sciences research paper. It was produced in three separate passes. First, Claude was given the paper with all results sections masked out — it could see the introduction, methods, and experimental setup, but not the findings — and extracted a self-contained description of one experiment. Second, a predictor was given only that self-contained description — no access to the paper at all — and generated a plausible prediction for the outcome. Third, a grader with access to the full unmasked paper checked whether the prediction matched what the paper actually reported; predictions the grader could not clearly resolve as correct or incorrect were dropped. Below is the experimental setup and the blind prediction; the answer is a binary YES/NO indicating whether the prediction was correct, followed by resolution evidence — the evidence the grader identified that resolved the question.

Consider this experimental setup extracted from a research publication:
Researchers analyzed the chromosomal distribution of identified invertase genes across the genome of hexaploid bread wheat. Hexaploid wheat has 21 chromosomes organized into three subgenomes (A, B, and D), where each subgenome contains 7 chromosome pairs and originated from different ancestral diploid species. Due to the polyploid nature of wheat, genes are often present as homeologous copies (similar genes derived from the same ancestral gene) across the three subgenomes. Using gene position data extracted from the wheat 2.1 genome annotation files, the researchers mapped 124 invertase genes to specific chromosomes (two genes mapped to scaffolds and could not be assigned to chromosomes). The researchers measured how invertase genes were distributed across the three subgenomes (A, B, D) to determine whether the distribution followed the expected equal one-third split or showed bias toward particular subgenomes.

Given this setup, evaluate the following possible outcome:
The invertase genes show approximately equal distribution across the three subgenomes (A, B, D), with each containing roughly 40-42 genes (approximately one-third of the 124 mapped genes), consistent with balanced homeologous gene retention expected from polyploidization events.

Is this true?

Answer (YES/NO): NO